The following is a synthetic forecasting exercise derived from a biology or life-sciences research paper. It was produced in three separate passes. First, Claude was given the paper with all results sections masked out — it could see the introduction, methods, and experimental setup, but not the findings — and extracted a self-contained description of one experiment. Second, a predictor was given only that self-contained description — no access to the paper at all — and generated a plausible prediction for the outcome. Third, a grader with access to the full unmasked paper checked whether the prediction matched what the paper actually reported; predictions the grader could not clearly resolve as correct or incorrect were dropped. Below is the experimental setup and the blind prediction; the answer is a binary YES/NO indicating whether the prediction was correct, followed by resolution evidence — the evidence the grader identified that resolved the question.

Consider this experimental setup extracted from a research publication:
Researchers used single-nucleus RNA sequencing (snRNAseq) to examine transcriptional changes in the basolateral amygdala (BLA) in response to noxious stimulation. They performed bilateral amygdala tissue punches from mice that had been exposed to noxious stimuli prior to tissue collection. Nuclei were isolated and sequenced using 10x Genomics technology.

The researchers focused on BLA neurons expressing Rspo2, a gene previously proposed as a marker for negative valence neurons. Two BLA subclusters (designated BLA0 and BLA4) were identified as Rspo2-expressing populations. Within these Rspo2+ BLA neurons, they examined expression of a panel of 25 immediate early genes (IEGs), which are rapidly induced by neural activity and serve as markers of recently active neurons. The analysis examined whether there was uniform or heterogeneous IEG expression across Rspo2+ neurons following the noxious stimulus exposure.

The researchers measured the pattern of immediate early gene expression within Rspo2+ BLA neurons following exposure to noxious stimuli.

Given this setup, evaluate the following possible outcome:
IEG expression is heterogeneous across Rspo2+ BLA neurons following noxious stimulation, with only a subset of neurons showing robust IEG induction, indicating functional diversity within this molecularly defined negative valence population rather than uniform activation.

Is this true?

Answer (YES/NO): YES